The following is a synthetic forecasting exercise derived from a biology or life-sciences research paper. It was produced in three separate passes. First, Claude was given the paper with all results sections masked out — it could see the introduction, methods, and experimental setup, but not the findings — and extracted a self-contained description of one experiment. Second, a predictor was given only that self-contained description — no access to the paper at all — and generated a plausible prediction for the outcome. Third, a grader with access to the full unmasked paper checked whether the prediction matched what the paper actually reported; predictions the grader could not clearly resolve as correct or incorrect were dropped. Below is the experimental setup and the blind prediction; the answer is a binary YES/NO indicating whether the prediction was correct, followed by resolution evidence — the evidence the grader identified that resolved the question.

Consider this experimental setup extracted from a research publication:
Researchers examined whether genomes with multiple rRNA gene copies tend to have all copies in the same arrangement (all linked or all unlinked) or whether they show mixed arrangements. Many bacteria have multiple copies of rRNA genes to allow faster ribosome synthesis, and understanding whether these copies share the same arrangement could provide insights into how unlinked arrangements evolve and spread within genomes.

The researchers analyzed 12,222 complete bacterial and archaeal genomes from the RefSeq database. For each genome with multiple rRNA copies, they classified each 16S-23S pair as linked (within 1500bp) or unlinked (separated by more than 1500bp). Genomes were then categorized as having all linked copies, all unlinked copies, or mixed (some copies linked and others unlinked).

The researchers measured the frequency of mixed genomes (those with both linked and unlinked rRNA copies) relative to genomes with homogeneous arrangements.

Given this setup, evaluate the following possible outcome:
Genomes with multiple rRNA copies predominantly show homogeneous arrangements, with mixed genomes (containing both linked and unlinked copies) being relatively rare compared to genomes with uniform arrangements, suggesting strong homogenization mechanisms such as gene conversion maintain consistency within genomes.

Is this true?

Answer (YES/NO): YES